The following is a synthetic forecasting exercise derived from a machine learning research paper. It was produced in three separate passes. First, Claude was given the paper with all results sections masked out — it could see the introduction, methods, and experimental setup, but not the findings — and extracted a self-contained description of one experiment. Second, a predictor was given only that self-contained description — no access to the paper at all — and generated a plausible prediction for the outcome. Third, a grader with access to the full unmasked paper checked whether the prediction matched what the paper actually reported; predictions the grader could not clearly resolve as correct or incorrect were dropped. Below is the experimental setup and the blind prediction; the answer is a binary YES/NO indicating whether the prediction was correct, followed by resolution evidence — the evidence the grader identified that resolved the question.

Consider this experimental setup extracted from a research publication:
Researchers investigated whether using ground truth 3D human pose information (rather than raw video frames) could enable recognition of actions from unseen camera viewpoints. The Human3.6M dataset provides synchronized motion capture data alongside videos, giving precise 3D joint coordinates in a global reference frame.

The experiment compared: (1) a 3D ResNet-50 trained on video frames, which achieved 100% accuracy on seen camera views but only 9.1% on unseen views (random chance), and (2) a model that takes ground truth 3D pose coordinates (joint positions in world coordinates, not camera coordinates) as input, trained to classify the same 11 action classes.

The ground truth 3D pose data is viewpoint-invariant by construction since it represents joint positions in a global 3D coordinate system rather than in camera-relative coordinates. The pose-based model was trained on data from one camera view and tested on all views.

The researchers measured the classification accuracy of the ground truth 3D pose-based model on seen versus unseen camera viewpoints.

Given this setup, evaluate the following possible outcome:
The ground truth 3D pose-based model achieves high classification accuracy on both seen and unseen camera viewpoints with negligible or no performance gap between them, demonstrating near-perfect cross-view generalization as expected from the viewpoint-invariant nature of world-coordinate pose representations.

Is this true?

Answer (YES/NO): YES